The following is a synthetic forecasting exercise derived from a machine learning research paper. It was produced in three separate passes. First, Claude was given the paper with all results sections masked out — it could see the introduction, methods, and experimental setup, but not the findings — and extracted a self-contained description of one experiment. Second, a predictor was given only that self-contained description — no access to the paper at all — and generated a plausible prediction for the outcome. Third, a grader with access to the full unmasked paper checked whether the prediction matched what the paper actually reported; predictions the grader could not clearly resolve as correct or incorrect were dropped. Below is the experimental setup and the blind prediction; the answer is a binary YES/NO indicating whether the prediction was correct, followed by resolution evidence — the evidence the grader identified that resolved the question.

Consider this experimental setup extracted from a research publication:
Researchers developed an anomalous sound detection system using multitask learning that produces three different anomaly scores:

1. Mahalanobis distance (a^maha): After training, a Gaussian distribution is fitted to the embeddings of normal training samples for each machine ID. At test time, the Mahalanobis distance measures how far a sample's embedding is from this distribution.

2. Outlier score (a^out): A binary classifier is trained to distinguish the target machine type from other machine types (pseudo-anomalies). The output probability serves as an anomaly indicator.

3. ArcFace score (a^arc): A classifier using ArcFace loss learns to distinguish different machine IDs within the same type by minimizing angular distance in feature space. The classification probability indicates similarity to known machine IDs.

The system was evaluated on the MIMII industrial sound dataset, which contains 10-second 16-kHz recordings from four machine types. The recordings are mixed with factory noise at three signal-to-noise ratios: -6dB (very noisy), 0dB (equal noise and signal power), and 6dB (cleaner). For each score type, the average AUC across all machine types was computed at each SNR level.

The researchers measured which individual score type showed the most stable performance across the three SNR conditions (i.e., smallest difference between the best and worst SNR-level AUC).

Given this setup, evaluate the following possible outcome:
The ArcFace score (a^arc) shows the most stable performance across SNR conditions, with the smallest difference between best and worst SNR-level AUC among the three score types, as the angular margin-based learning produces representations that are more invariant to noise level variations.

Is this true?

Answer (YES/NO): NO